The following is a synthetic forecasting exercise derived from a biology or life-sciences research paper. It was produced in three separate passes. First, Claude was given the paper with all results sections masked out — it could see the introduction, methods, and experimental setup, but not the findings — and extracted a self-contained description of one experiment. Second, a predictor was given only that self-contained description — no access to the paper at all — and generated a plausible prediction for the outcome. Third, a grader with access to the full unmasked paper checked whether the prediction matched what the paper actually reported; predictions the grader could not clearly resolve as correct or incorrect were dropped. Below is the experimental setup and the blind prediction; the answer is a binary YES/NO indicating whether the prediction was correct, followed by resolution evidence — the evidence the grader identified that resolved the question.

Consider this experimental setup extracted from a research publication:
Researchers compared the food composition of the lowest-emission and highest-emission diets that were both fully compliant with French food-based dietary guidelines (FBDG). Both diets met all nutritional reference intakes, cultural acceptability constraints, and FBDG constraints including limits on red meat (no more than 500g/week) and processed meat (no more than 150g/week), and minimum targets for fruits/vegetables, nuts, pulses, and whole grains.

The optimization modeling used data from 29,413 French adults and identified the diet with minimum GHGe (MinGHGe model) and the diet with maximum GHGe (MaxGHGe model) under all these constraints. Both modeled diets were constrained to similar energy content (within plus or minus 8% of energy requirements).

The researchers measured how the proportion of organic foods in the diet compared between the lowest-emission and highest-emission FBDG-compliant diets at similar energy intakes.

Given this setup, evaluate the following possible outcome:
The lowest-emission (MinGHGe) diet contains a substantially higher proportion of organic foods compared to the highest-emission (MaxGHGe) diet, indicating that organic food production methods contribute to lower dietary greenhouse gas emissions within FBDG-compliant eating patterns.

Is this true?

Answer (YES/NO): YES